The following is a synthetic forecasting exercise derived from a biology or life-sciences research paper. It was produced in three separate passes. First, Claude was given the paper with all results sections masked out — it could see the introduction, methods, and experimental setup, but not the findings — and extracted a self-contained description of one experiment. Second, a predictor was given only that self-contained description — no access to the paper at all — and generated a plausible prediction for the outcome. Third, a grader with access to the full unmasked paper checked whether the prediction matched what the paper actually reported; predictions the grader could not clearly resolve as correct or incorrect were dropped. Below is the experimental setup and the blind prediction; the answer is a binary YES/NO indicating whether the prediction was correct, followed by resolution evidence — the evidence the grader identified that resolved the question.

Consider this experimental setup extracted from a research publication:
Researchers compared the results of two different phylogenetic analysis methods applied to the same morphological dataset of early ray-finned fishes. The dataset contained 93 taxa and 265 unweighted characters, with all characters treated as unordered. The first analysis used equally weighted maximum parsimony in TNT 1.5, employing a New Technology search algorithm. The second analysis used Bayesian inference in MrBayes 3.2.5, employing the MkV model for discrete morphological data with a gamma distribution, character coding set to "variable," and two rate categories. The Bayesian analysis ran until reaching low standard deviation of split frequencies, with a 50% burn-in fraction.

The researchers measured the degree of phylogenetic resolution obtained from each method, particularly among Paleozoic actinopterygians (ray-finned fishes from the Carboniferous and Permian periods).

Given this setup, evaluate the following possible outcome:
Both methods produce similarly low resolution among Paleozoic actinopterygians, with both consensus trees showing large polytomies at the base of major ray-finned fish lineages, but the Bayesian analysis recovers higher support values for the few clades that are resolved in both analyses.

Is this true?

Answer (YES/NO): NO